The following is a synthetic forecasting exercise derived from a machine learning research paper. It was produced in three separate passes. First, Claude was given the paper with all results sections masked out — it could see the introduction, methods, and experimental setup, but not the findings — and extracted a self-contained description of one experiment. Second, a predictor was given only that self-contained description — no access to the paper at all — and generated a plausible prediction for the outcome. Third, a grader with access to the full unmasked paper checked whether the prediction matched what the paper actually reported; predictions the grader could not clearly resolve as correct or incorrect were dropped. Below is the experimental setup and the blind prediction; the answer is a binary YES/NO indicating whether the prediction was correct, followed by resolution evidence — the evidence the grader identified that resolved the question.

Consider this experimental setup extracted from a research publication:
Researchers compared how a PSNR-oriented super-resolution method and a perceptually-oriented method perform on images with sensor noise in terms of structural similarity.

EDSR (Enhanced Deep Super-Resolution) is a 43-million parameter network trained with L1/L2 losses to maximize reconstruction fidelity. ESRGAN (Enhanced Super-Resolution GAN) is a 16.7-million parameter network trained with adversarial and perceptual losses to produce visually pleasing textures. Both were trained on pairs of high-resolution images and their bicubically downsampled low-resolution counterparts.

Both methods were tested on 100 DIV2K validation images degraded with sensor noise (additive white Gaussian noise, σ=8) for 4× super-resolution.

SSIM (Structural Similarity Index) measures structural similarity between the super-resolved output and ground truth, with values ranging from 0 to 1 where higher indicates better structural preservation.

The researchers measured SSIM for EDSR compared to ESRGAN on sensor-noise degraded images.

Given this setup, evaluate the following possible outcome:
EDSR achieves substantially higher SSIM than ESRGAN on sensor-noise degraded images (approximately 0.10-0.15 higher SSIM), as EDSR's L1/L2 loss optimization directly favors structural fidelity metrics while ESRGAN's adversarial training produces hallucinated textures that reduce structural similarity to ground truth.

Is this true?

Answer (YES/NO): NO